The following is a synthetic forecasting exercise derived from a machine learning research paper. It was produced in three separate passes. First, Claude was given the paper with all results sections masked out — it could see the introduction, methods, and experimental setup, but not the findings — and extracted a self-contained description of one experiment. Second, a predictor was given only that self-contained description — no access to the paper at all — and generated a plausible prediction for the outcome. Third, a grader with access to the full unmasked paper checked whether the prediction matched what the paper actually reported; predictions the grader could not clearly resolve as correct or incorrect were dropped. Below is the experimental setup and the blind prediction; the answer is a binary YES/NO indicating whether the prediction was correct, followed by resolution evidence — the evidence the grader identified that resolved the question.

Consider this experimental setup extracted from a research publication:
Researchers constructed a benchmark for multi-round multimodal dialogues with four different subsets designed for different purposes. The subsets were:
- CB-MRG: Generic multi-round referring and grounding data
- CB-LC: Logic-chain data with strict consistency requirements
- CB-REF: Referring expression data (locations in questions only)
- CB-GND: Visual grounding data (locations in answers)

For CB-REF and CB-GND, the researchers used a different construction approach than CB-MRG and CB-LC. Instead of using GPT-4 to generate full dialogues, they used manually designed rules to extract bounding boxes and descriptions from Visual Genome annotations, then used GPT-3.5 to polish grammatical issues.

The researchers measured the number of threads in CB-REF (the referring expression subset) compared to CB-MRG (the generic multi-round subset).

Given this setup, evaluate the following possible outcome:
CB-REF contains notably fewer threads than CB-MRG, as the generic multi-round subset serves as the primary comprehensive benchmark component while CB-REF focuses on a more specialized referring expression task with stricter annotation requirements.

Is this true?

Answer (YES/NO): NO